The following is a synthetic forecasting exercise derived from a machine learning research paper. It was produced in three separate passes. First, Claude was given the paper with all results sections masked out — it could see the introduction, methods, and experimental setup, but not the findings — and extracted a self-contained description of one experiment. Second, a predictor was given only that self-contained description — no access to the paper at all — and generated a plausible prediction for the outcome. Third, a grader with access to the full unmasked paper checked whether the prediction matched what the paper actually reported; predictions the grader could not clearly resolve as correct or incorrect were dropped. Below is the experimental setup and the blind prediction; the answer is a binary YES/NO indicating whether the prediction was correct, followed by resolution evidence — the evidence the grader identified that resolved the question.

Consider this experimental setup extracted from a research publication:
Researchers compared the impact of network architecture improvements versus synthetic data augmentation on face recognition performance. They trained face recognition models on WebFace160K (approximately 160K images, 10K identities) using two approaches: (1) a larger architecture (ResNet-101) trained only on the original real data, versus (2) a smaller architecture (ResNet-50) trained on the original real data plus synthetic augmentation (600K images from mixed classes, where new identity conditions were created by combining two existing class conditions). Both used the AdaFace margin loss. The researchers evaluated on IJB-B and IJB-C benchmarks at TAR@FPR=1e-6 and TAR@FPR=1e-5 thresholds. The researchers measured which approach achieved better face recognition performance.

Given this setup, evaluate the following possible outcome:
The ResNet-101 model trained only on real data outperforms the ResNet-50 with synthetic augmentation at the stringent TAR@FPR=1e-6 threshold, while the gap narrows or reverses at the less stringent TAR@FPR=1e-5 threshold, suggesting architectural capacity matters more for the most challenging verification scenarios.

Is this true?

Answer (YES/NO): NO